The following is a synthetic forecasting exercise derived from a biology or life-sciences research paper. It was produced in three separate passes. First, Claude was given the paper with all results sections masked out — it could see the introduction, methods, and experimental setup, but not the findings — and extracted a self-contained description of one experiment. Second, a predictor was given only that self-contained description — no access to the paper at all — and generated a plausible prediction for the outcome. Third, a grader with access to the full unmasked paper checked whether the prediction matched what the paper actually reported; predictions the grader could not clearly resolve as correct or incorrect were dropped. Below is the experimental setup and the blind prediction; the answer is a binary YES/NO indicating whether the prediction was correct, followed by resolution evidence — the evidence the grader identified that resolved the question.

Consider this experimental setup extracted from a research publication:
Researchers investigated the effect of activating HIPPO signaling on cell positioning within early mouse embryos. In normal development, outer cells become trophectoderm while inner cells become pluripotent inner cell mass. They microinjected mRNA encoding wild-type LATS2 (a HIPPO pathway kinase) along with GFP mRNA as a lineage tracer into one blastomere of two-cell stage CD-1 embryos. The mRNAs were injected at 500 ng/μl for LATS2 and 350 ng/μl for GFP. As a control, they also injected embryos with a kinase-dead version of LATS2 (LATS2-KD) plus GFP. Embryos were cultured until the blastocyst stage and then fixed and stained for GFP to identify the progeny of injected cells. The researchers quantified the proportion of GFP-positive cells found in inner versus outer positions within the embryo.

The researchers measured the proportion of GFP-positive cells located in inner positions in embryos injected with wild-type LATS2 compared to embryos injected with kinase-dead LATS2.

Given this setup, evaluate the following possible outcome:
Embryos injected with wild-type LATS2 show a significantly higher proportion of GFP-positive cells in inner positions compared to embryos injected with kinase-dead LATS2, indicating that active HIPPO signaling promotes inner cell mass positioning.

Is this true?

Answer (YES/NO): YES